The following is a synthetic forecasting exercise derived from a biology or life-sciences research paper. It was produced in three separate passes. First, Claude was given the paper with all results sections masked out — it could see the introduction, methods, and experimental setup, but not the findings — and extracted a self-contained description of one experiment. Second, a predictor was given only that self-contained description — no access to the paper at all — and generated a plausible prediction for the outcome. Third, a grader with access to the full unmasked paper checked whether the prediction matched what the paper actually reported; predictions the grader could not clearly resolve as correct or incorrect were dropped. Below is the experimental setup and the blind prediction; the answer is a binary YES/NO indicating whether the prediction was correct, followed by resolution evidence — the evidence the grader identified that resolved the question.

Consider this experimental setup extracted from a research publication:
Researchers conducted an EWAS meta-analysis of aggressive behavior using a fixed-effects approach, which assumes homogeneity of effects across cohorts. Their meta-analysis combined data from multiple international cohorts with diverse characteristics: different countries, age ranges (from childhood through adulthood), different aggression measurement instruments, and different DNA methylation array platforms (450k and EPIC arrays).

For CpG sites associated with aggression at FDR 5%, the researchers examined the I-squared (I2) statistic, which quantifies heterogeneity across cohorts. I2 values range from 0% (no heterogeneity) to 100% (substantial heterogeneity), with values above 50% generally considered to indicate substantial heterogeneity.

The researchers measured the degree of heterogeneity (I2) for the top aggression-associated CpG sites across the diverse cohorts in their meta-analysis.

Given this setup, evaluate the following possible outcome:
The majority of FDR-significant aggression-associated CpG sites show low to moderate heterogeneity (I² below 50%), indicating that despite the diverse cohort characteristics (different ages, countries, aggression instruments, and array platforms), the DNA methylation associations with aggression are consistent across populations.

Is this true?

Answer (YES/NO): NO